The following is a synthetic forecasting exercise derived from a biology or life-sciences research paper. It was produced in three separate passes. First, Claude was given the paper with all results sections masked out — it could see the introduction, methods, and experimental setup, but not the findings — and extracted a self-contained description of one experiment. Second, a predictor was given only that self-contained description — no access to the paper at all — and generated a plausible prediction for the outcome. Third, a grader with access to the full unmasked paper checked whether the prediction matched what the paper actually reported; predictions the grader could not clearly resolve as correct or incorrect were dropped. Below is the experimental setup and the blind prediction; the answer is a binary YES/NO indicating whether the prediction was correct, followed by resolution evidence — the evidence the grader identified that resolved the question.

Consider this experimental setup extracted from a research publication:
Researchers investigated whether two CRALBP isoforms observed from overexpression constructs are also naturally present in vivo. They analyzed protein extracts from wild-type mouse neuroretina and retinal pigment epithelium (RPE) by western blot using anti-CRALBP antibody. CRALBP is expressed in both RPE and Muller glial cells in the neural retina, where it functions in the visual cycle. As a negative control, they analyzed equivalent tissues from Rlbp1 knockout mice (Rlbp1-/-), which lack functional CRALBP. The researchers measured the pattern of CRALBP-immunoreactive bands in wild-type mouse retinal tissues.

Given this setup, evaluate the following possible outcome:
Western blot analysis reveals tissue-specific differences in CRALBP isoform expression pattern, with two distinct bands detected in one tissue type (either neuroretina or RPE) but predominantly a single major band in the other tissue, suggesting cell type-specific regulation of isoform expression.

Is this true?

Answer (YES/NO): YES